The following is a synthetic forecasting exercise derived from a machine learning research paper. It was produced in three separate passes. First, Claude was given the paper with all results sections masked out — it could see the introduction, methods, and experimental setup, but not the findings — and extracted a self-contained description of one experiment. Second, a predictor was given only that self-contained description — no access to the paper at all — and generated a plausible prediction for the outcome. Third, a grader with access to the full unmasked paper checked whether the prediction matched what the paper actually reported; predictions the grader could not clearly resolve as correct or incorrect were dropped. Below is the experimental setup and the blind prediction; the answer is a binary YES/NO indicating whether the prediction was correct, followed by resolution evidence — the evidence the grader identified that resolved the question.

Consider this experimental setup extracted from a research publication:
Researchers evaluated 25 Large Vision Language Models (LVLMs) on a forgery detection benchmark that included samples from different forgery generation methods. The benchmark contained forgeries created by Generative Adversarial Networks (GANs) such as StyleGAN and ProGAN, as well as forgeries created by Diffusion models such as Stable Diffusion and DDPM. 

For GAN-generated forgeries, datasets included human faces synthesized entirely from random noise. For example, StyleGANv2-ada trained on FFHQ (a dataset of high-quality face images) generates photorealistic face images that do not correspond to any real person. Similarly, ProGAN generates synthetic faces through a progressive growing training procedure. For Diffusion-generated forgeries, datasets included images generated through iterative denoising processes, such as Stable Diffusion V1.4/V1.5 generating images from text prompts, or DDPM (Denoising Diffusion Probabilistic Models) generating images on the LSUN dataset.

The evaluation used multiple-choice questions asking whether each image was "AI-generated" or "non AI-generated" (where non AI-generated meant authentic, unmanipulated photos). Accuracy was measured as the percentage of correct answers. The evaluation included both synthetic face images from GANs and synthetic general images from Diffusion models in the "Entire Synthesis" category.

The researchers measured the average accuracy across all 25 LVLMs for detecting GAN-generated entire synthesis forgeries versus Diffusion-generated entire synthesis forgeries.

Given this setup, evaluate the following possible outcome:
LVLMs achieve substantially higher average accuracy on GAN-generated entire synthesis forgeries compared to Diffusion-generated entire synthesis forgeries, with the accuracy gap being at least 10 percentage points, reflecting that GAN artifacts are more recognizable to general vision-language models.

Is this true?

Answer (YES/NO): NO